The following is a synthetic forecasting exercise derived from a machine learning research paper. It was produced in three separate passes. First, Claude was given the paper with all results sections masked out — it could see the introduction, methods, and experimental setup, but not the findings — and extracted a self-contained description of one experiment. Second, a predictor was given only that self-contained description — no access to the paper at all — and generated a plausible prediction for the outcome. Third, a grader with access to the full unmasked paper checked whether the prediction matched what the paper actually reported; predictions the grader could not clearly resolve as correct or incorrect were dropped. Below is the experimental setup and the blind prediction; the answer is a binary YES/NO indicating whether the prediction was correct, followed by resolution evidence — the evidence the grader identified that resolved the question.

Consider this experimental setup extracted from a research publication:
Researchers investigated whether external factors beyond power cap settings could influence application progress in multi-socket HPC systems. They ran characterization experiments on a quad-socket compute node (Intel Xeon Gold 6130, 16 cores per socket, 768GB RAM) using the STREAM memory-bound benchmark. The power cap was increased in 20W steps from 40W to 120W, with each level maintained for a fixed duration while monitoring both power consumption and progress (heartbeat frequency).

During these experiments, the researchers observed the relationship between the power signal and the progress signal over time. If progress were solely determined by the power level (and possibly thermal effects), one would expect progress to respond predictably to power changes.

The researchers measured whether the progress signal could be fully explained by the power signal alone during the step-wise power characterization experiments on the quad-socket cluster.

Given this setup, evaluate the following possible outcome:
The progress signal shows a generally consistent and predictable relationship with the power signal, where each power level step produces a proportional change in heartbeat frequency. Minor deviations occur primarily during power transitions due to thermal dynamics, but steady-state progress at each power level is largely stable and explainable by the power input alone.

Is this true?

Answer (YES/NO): NO